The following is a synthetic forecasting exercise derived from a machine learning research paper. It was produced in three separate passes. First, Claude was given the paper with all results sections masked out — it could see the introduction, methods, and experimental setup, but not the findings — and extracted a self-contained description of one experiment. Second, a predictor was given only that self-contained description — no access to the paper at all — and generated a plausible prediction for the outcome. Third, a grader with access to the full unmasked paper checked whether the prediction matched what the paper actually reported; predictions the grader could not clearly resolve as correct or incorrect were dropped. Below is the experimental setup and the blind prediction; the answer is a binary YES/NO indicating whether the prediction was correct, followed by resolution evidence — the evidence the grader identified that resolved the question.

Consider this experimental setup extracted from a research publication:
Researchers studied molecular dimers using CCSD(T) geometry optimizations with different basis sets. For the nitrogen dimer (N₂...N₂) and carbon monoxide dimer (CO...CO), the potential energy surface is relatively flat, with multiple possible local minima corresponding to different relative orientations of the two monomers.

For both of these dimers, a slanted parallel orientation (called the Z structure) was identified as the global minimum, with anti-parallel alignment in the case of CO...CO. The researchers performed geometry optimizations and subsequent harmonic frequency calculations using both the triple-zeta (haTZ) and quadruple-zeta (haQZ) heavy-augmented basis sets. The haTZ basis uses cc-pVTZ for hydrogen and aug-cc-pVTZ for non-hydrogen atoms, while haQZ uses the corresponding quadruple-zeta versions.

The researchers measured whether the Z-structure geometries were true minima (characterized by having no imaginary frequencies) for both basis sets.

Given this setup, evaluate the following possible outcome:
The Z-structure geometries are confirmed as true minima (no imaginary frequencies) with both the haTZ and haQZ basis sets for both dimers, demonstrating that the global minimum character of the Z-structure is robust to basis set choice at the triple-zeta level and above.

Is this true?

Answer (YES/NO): NO